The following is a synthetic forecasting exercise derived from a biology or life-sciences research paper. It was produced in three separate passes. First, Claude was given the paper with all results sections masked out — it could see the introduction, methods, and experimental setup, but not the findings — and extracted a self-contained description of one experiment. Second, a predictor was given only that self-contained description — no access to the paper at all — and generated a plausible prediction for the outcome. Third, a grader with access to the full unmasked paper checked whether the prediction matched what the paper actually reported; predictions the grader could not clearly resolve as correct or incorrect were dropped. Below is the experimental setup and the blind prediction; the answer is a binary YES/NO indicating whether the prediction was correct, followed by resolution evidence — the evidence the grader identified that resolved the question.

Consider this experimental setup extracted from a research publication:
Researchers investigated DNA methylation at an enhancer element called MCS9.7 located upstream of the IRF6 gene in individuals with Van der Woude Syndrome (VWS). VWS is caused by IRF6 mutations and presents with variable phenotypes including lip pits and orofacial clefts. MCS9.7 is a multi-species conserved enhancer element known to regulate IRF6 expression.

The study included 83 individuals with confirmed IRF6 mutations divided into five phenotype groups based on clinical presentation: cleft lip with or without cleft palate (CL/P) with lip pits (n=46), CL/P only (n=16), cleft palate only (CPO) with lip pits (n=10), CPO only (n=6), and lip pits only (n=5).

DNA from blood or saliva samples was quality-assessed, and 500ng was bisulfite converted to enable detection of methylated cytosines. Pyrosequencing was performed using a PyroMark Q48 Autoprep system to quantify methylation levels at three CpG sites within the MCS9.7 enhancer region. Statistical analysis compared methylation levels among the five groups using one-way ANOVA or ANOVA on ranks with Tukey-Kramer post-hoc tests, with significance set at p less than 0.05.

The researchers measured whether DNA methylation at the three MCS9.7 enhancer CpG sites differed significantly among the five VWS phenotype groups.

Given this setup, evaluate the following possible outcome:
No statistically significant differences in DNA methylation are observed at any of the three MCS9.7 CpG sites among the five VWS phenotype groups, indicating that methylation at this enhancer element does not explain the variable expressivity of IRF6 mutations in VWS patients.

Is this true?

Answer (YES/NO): YES